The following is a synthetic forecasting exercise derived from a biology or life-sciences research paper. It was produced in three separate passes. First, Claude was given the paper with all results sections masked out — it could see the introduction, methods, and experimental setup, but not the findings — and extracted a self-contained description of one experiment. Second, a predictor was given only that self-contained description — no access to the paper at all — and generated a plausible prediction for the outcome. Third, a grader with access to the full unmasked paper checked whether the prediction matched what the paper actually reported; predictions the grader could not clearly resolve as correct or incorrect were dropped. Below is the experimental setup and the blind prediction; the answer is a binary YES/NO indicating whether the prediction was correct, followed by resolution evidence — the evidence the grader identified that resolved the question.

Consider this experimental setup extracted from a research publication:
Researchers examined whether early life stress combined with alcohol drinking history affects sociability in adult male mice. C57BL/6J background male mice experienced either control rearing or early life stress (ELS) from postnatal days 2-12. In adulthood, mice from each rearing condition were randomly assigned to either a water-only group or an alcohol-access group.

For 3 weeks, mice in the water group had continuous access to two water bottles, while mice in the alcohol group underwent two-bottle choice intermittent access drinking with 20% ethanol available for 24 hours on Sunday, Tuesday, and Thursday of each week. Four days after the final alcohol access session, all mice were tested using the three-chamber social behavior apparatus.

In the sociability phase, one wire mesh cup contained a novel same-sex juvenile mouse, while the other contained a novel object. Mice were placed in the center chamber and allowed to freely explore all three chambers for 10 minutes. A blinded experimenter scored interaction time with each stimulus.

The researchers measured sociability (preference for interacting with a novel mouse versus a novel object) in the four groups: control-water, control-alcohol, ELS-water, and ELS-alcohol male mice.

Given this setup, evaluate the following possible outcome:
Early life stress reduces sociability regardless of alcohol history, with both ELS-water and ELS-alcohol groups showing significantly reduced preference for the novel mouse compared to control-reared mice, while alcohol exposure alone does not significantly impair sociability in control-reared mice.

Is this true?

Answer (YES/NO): NO